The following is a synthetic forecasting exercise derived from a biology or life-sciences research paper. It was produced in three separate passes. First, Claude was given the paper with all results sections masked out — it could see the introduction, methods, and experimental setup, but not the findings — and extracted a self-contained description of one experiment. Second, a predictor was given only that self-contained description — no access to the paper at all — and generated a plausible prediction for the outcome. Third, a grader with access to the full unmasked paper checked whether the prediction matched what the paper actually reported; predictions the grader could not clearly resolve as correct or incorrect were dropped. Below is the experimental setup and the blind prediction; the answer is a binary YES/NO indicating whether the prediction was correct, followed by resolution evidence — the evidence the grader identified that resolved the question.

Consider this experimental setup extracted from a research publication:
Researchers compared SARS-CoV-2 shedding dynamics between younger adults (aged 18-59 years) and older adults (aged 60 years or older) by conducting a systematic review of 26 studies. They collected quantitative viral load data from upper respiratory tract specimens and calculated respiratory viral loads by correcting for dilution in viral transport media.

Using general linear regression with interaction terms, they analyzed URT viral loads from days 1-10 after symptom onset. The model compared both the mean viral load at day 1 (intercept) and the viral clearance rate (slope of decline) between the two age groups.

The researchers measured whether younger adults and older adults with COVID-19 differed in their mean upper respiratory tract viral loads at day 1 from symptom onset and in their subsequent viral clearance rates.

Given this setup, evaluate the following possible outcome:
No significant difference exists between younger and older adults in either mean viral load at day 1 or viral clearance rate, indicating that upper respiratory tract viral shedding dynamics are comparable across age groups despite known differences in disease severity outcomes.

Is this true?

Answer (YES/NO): YES